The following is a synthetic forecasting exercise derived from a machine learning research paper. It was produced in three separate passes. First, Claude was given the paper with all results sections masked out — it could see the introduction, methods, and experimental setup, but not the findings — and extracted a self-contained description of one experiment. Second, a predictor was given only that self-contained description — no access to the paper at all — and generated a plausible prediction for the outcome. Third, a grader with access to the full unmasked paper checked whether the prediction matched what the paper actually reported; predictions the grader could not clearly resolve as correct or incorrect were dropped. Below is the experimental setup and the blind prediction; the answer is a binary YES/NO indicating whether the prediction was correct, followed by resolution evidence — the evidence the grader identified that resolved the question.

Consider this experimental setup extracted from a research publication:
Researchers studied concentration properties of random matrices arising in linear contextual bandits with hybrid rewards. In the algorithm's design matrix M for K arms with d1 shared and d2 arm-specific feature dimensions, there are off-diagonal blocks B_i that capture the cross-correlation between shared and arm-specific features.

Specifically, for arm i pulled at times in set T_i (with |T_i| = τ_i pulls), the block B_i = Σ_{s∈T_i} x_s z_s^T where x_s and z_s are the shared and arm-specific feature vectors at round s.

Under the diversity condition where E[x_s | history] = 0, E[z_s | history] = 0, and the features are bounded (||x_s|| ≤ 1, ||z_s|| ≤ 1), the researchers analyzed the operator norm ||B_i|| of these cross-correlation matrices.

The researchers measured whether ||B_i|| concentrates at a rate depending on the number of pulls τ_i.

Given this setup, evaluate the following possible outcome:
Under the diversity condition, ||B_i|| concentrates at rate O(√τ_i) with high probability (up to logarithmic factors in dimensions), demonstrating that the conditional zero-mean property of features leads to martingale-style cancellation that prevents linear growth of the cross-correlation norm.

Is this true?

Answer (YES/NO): YES